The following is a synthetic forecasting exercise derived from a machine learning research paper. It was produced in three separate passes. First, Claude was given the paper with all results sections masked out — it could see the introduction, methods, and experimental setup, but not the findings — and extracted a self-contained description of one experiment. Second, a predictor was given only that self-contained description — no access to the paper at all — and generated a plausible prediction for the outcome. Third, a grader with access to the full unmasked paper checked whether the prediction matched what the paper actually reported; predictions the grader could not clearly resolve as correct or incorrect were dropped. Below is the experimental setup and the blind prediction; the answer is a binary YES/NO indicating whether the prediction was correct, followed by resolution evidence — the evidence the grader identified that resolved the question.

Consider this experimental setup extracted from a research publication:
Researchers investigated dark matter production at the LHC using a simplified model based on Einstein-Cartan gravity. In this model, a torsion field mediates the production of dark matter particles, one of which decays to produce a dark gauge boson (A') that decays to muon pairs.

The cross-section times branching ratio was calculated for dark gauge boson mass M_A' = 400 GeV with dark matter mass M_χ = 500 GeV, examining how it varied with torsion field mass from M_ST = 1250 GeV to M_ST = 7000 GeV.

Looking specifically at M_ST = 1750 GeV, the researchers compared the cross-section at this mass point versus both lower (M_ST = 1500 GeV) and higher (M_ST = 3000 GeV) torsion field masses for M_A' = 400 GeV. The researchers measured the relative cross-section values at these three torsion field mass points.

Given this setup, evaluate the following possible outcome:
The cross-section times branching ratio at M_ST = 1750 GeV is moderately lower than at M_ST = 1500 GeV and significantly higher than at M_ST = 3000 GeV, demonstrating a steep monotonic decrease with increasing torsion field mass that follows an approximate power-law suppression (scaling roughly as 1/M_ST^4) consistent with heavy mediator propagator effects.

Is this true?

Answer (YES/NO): NO